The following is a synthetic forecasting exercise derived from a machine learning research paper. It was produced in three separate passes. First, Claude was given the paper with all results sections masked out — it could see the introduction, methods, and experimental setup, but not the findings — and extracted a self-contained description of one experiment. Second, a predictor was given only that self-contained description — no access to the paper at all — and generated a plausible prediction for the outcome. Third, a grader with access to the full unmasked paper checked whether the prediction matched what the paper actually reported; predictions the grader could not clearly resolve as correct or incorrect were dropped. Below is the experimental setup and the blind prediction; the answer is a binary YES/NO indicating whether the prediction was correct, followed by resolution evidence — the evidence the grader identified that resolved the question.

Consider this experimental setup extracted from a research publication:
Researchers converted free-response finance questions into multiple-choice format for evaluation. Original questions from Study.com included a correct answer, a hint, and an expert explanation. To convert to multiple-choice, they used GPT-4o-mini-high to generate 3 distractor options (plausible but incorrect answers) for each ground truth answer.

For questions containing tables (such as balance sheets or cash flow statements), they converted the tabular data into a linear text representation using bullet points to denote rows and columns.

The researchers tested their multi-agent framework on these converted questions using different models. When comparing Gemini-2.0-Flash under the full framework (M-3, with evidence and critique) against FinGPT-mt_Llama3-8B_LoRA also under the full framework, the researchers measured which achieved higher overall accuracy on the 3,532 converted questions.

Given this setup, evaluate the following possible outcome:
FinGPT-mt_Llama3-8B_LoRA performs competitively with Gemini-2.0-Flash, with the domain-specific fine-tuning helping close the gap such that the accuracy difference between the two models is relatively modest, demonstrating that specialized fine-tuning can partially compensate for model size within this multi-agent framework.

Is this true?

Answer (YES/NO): NO